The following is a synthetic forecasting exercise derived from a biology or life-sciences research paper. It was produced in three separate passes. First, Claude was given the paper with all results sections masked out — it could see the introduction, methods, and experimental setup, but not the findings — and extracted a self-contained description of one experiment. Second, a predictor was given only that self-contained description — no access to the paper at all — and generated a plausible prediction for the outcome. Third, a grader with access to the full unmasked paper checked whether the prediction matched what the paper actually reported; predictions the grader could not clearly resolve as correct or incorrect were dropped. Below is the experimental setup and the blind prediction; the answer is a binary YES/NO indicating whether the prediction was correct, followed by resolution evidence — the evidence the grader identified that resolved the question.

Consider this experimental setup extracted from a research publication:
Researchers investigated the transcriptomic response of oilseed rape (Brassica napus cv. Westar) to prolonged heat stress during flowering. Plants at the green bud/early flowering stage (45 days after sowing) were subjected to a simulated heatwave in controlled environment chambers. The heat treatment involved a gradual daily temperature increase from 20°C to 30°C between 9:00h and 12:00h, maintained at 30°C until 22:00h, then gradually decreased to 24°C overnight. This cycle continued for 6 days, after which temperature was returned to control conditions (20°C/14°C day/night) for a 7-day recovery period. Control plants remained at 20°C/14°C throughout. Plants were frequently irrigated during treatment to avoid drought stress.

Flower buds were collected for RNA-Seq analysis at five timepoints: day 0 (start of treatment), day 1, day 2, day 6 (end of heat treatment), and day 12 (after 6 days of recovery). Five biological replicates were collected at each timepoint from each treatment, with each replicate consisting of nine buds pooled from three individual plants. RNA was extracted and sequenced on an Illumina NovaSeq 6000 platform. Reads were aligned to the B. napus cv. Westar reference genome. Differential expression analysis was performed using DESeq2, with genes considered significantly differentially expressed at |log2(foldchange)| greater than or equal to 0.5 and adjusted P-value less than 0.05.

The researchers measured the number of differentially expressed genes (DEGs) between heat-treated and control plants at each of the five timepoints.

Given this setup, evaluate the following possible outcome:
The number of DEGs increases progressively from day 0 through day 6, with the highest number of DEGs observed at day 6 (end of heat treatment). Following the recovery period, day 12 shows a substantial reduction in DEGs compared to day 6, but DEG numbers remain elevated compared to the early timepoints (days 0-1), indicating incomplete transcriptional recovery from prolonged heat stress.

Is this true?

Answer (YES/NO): NO